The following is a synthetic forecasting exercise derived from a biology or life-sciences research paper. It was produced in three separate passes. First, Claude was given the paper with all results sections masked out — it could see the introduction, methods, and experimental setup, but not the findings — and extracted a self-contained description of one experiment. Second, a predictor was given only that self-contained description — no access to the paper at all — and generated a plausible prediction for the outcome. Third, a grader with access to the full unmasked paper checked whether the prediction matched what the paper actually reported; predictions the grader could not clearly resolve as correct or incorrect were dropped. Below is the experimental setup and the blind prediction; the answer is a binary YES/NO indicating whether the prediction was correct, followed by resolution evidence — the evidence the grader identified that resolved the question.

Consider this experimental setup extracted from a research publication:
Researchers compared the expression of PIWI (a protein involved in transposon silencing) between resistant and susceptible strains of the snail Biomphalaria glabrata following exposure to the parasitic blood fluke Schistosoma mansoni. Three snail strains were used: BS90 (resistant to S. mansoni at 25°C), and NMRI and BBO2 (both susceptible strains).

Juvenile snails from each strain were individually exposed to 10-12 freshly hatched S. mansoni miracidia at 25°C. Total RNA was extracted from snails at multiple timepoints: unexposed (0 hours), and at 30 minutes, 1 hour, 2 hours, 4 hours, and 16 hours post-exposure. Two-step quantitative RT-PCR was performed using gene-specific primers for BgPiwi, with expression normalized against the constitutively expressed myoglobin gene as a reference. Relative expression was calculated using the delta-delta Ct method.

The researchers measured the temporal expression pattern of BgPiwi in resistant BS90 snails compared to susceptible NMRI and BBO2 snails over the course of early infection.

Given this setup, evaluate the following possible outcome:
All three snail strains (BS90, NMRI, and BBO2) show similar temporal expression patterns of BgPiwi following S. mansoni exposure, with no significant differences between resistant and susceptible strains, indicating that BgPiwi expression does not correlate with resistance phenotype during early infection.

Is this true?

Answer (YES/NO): NO